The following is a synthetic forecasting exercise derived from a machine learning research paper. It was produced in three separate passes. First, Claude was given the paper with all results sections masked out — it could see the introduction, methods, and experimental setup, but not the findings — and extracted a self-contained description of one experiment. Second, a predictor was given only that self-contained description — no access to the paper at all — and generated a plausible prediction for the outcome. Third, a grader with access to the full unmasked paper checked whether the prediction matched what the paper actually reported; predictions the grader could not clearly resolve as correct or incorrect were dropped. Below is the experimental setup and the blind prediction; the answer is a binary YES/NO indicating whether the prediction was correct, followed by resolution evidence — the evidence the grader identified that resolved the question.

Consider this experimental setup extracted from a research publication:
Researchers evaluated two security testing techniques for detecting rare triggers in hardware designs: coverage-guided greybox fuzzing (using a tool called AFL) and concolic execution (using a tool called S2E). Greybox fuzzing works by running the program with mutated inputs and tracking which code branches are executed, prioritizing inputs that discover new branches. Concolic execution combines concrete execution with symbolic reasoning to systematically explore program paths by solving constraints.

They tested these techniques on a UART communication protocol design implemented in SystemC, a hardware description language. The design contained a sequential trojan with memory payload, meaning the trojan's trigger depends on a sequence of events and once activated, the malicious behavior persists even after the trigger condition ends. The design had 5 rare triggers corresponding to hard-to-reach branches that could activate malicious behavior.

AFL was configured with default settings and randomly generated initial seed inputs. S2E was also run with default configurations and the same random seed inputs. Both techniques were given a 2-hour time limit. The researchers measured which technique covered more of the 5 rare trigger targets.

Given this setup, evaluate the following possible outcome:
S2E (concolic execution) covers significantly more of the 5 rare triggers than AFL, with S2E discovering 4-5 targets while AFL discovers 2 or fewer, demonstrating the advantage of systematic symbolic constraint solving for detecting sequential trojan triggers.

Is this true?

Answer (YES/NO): NO